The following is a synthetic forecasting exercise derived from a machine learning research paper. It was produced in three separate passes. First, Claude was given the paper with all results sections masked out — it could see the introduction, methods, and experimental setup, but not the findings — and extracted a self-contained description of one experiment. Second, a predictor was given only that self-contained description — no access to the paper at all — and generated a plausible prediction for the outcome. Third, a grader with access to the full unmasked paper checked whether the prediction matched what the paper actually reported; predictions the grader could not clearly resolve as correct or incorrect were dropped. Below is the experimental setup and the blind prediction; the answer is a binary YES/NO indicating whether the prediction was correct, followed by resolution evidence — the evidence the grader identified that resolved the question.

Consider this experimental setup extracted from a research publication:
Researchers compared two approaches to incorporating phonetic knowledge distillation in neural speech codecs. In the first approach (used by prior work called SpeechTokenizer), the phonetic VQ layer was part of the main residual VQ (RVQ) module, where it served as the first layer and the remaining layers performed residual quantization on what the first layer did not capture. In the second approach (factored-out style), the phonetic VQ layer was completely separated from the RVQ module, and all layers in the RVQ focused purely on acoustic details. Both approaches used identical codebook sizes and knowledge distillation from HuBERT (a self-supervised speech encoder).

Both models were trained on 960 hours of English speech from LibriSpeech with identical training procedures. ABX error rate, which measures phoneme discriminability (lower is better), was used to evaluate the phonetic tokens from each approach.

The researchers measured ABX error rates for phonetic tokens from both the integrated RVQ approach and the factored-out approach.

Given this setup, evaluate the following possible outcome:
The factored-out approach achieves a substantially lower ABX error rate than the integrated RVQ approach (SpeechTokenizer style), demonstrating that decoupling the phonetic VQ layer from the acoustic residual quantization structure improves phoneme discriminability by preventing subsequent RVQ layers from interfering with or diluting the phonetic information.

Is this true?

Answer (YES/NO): NO